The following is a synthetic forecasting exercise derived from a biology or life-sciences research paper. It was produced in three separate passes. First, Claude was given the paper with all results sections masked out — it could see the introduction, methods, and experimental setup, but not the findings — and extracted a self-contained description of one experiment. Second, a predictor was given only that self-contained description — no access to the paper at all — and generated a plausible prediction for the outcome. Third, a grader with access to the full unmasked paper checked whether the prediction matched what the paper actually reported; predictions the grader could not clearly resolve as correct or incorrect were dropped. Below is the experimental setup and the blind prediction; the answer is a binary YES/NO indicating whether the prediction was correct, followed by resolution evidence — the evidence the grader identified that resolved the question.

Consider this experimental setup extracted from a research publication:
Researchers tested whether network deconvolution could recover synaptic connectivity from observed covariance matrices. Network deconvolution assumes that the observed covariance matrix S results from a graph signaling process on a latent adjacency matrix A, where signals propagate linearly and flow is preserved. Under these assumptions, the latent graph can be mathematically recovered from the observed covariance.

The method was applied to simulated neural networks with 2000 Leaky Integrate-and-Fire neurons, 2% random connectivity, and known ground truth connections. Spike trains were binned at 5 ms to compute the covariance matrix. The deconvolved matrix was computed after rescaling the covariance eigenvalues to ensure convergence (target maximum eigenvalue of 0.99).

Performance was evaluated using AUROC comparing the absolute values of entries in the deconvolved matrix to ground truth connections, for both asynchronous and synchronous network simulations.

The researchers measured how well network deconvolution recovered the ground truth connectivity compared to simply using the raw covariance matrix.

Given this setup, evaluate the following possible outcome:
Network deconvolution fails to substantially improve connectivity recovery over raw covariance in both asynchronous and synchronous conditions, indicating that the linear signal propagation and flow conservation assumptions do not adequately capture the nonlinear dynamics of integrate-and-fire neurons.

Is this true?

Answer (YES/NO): NO